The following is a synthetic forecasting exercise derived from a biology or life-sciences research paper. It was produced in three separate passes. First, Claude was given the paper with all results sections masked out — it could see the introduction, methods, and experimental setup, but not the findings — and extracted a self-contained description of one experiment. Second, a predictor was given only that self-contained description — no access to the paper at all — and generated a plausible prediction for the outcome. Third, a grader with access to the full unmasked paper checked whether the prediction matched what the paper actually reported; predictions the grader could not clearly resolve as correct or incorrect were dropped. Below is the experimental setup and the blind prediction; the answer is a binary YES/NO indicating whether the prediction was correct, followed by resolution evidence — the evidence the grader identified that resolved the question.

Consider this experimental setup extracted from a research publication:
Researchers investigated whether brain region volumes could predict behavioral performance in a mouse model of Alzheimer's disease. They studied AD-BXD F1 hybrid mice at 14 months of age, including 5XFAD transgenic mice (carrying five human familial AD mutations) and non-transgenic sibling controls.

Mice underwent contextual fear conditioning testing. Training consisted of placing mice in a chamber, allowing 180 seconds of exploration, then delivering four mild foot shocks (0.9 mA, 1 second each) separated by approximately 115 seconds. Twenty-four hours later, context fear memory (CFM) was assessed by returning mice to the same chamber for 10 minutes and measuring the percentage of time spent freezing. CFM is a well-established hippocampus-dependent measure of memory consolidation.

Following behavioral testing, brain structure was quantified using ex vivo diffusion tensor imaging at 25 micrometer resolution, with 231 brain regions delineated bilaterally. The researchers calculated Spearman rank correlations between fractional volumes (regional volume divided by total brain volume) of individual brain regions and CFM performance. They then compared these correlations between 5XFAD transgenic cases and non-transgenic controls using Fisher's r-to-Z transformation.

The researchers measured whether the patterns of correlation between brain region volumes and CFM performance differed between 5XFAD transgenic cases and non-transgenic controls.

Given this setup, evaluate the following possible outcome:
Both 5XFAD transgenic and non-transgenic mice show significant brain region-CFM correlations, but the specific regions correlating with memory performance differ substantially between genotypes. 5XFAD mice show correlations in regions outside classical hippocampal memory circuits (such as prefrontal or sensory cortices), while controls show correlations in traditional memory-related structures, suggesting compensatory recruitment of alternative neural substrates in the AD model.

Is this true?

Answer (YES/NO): NO